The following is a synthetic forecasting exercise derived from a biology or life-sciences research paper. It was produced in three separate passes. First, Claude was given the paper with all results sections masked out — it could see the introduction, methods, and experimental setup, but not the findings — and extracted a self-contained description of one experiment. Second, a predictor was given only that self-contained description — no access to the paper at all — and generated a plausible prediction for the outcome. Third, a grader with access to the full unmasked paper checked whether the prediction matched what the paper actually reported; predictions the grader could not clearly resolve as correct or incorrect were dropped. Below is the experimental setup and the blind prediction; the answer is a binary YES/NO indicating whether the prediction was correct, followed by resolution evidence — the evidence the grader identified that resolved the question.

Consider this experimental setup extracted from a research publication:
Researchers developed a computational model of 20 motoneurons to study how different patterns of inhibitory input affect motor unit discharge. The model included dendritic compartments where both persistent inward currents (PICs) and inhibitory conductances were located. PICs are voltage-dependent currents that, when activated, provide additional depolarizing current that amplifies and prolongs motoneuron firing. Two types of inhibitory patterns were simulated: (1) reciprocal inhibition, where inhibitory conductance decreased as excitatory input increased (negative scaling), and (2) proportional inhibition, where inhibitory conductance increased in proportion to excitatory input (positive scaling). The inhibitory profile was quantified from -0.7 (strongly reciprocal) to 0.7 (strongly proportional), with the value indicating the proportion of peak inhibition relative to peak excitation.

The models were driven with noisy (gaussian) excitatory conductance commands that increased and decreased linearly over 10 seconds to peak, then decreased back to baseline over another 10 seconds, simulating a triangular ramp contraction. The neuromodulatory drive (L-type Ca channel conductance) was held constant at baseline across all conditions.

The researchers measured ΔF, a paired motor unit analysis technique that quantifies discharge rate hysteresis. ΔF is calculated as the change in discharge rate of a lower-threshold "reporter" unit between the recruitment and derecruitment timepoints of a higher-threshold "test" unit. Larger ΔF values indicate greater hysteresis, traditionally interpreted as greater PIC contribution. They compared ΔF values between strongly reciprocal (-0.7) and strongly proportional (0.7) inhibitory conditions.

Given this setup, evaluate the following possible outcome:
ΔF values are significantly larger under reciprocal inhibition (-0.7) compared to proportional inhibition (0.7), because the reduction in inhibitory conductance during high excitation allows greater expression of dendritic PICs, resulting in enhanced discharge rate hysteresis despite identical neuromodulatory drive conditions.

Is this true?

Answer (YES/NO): YES